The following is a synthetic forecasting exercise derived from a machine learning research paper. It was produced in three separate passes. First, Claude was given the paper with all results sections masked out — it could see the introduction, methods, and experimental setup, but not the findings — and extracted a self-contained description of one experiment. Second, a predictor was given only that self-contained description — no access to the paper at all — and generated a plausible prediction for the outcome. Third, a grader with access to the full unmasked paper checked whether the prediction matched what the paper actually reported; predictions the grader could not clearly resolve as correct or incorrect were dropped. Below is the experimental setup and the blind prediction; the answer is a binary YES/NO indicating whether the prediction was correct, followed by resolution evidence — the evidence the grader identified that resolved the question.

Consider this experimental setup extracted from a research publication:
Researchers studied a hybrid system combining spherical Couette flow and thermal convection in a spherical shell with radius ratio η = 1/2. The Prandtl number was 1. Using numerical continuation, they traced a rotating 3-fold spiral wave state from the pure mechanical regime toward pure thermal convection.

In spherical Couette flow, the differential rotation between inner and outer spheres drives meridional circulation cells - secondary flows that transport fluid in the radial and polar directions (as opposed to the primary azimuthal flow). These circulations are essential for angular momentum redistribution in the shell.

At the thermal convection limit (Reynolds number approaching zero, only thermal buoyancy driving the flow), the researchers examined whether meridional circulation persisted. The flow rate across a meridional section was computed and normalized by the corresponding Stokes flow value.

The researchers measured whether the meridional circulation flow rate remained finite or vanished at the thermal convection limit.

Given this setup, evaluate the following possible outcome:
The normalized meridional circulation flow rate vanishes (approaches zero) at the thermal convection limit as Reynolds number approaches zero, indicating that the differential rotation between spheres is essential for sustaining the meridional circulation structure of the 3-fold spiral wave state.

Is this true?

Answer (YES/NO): NO